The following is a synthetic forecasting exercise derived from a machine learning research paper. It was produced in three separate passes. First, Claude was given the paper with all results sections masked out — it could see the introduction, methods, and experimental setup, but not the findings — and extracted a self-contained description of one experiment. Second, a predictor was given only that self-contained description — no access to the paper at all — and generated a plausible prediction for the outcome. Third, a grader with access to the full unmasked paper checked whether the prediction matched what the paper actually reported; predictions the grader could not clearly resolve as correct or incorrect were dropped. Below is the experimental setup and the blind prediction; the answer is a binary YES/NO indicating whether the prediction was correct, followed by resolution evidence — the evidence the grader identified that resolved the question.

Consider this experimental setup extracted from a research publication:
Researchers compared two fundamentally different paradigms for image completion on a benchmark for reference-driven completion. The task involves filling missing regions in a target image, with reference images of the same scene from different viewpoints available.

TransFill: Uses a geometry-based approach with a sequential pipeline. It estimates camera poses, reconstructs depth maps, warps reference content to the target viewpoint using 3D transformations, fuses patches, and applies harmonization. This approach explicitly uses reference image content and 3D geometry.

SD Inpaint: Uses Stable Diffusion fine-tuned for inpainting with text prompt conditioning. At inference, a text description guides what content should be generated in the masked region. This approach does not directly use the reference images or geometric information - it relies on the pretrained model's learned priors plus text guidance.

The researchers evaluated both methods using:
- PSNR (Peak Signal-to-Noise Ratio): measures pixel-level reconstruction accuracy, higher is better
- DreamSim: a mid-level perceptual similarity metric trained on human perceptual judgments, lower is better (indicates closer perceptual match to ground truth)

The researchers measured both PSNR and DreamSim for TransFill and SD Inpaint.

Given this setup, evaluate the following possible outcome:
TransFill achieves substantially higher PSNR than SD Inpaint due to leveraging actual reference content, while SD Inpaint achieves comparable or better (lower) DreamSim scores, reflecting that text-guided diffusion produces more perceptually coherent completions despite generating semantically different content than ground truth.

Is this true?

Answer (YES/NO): NO